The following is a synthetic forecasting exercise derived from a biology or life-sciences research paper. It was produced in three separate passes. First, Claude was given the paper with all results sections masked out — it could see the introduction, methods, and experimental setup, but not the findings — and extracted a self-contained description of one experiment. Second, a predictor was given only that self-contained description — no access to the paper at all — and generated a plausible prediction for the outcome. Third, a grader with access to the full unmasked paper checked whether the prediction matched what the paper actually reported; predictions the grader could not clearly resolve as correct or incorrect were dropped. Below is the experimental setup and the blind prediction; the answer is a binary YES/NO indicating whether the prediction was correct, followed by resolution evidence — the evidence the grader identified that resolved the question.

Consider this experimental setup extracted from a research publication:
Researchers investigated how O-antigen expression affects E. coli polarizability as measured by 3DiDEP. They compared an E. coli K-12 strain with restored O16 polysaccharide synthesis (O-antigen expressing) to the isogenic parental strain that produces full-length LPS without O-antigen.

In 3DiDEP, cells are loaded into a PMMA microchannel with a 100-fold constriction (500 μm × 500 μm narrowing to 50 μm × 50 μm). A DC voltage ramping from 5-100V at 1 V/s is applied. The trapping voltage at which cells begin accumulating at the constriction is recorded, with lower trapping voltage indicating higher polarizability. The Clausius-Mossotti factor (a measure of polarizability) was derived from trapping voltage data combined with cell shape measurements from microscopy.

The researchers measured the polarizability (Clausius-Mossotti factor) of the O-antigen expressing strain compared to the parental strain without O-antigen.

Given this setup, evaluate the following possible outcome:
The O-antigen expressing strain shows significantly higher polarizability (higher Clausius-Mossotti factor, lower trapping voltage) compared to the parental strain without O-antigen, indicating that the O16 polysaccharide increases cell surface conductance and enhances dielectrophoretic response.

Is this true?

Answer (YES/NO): YES